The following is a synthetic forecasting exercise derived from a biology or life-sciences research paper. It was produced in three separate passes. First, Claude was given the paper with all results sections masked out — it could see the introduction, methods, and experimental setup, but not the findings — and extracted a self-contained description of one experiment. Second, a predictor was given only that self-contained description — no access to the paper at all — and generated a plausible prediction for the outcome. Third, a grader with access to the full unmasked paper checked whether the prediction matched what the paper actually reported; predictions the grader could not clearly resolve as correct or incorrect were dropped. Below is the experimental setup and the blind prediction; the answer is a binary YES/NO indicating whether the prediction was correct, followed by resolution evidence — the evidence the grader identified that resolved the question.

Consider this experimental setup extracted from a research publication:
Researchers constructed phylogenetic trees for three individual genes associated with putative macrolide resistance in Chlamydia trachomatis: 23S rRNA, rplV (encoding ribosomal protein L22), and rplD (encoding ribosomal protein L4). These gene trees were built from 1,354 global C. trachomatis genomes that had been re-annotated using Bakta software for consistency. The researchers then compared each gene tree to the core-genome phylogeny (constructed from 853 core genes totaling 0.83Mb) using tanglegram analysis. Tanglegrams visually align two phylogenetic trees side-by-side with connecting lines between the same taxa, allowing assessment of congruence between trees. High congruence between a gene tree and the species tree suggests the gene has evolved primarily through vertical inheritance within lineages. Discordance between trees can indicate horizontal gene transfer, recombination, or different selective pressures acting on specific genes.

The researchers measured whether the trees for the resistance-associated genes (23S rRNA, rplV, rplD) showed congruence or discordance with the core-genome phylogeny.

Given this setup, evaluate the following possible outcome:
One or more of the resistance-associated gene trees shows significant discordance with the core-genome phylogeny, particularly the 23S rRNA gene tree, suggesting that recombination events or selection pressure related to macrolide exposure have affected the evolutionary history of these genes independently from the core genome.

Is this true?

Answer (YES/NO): NO